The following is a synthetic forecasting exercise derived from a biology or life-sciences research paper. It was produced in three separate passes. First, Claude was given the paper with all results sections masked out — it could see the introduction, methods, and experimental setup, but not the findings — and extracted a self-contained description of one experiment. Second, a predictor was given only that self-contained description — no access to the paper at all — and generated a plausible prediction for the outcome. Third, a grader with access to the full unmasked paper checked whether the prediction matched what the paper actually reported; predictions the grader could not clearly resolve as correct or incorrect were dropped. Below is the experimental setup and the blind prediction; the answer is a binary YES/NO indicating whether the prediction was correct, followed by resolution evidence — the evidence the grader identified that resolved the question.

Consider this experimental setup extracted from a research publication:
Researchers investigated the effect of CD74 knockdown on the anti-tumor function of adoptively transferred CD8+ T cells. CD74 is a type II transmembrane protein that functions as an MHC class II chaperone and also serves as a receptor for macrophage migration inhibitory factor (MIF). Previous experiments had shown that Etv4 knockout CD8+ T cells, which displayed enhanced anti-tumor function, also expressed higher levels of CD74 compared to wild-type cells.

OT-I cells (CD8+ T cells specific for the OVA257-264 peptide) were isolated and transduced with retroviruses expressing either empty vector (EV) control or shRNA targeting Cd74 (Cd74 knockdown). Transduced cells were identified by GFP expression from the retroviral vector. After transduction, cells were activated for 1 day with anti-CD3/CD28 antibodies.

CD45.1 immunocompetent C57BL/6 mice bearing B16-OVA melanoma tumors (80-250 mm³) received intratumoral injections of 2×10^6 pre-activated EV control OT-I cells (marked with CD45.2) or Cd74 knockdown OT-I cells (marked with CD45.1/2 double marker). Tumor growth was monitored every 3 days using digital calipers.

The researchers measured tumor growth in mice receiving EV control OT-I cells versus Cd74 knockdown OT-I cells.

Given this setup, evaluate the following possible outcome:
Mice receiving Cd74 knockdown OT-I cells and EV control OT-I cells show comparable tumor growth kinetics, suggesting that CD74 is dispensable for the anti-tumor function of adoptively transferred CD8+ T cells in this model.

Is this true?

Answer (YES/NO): NO